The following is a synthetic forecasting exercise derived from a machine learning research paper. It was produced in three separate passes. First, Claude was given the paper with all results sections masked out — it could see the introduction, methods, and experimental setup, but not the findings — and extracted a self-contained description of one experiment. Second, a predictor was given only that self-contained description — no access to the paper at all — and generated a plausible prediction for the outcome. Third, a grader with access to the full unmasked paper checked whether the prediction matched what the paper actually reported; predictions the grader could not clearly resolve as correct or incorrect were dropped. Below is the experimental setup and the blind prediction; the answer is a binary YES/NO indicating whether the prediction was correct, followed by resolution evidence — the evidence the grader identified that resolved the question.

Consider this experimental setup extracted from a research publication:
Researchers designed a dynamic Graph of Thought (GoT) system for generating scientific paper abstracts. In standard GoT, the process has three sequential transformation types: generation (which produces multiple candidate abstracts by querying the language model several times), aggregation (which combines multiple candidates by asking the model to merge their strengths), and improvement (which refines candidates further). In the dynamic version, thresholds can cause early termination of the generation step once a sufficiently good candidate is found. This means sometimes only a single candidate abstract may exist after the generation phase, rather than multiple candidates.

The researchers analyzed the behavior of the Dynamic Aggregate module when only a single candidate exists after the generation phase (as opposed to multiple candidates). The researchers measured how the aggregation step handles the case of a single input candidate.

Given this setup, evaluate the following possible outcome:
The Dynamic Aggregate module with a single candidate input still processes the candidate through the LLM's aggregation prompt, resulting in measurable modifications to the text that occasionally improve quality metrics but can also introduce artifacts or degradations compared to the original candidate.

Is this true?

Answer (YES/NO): NO